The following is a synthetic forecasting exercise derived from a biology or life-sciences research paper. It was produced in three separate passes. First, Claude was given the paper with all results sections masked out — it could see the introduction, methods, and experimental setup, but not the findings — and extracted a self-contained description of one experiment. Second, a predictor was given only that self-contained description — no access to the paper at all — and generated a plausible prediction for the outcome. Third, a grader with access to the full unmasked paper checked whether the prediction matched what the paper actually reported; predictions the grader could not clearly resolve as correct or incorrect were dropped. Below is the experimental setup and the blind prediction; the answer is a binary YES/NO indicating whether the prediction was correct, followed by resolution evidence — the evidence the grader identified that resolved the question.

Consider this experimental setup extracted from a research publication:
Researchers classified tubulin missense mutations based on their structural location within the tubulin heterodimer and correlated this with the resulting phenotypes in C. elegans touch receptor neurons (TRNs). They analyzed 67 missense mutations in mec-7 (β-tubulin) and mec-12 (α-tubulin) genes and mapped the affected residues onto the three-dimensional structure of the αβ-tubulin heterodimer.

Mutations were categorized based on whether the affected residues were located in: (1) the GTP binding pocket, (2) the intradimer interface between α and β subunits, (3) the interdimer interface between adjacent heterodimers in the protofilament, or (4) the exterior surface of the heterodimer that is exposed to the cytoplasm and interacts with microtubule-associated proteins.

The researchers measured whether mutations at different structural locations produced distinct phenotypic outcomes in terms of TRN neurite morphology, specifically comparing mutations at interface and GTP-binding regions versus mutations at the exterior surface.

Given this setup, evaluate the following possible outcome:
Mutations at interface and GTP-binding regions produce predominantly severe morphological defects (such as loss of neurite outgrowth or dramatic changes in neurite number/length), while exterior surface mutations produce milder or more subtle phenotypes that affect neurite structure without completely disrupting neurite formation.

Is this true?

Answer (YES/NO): NO